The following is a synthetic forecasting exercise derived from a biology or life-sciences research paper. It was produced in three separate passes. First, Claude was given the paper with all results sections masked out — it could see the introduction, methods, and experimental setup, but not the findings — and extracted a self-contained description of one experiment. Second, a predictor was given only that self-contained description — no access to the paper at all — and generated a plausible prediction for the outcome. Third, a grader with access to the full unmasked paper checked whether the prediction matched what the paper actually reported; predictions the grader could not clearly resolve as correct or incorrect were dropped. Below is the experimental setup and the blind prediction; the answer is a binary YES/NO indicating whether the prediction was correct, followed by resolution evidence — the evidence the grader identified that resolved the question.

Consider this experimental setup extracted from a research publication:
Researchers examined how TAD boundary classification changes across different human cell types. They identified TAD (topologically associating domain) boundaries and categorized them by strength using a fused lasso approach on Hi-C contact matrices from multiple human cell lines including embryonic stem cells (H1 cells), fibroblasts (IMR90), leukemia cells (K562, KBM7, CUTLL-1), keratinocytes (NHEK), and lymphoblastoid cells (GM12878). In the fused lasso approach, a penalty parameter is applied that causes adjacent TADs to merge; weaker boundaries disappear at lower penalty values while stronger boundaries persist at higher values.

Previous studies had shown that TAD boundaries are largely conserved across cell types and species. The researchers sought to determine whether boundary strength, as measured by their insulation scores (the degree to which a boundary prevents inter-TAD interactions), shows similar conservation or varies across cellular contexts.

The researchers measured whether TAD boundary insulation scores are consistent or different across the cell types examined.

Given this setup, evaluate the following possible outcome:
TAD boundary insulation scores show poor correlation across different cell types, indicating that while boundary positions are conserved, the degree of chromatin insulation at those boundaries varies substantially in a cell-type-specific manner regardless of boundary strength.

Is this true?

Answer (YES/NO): NO